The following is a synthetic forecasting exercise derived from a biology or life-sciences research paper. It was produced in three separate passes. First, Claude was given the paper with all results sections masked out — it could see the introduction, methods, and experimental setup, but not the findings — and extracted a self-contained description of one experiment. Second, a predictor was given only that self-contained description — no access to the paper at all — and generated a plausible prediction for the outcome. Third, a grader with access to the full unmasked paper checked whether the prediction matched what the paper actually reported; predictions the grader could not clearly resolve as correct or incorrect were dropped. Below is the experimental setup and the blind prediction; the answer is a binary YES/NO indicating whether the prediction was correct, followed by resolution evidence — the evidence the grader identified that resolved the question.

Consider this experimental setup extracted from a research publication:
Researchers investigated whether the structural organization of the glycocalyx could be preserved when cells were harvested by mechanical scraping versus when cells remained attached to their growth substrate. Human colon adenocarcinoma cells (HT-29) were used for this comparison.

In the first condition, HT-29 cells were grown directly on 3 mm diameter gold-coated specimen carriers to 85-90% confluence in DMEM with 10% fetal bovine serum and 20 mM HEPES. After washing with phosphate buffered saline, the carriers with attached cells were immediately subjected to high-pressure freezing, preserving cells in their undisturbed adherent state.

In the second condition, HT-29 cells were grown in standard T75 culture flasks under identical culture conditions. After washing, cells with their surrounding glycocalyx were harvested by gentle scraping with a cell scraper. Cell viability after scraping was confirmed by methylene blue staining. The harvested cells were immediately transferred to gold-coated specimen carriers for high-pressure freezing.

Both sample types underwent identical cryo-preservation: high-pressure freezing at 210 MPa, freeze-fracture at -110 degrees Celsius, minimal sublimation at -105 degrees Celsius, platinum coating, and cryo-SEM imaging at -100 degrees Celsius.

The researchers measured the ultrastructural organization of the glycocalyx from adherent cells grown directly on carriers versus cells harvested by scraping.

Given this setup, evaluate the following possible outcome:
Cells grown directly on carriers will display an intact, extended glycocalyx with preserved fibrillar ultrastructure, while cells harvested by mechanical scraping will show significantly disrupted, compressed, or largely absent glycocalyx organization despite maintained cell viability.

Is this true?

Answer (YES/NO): NO